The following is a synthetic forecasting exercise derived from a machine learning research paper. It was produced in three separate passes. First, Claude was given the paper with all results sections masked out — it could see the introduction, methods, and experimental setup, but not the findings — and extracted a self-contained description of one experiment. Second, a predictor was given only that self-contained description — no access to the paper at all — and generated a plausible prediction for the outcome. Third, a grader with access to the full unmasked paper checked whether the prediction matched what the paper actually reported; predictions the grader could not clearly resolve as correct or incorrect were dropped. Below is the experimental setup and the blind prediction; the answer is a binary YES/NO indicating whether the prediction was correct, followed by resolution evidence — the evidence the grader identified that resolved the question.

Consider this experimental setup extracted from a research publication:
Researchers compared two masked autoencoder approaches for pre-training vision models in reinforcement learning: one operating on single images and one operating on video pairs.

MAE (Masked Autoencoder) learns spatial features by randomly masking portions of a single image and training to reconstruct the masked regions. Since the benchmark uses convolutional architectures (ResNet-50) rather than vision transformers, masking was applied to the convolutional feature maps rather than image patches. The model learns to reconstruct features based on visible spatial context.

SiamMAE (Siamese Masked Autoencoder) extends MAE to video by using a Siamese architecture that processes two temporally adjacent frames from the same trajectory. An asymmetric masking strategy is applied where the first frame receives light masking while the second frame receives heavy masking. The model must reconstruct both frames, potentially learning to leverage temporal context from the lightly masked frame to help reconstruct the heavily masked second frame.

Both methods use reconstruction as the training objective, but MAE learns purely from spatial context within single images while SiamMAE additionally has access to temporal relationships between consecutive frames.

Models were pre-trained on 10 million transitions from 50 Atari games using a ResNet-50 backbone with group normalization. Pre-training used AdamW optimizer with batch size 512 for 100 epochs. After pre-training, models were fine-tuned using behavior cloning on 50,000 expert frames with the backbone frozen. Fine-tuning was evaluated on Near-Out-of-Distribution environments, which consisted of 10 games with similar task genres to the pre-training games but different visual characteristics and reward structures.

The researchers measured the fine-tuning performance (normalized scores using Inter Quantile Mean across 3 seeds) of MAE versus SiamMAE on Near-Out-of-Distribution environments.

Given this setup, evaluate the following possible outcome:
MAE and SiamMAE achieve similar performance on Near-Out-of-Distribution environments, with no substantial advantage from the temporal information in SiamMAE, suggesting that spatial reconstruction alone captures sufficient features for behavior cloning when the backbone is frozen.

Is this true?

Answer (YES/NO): NO